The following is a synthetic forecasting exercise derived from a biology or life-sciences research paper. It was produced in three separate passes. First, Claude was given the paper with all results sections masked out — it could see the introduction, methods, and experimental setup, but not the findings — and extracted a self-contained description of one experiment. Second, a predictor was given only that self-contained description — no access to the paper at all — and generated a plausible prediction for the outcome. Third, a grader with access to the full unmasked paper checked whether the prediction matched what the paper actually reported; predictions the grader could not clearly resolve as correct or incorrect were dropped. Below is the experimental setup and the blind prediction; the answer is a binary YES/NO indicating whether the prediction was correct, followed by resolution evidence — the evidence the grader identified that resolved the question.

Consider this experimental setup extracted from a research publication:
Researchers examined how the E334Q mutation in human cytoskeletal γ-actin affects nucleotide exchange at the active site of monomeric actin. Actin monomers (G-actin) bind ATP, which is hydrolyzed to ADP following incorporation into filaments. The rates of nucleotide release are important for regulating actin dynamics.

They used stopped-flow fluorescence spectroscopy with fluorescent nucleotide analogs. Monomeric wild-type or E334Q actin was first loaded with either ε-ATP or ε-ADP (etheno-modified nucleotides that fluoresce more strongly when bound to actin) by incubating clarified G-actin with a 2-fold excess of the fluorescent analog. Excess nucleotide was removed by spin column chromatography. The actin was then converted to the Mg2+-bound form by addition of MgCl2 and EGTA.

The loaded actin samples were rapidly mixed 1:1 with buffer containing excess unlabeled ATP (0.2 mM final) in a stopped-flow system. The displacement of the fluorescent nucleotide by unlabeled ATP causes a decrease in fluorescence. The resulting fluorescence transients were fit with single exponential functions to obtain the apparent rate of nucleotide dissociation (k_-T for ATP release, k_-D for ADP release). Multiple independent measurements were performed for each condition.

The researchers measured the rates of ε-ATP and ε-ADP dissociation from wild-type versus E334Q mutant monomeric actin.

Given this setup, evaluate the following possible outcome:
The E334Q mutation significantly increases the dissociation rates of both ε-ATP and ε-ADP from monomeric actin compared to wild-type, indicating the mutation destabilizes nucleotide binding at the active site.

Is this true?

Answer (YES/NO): YES